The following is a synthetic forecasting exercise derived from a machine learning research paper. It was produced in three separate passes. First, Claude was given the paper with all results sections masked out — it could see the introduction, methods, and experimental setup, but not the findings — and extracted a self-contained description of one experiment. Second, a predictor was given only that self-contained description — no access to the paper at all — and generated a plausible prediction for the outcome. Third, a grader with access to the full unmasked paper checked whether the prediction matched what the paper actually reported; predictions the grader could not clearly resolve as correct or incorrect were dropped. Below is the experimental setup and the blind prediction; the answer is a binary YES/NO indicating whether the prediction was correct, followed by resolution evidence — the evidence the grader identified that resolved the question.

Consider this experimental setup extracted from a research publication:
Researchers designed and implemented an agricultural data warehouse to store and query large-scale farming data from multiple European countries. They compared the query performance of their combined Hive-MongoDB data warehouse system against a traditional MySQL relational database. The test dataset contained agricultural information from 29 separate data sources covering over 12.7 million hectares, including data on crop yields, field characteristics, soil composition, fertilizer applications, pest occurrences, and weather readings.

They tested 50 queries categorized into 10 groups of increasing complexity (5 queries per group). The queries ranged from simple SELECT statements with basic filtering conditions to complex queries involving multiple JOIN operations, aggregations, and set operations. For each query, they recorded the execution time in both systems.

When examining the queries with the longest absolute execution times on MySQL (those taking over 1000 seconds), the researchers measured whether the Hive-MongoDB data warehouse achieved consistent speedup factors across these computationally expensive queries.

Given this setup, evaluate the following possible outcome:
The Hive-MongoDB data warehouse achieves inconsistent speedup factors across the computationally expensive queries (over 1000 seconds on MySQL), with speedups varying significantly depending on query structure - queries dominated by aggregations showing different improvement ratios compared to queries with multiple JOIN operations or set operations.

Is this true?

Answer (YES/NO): NO